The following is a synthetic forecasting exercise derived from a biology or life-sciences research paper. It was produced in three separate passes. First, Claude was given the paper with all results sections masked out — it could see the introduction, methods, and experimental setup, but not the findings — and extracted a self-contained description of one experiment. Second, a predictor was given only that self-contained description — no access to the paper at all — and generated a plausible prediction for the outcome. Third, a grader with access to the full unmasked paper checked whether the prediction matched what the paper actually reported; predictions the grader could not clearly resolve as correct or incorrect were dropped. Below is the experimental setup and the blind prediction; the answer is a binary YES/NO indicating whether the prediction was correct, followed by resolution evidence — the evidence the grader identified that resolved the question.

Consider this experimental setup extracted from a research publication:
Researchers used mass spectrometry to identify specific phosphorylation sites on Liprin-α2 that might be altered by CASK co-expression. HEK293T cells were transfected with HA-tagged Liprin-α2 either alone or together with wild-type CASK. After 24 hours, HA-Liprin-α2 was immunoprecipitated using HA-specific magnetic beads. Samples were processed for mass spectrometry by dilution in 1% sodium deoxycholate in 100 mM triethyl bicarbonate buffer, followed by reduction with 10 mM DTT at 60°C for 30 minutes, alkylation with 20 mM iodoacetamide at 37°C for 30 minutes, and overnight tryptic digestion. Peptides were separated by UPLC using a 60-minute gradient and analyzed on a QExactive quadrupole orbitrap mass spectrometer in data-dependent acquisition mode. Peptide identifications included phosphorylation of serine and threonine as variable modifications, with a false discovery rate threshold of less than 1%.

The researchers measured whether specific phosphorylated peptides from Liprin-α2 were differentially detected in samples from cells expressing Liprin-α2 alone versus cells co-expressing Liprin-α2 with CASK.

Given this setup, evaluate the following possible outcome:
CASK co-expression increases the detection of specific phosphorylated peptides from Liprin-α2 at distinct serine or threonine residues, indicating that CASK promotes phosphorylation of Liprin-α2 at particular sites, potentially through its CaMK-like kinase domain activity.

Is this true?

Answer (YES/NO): NO